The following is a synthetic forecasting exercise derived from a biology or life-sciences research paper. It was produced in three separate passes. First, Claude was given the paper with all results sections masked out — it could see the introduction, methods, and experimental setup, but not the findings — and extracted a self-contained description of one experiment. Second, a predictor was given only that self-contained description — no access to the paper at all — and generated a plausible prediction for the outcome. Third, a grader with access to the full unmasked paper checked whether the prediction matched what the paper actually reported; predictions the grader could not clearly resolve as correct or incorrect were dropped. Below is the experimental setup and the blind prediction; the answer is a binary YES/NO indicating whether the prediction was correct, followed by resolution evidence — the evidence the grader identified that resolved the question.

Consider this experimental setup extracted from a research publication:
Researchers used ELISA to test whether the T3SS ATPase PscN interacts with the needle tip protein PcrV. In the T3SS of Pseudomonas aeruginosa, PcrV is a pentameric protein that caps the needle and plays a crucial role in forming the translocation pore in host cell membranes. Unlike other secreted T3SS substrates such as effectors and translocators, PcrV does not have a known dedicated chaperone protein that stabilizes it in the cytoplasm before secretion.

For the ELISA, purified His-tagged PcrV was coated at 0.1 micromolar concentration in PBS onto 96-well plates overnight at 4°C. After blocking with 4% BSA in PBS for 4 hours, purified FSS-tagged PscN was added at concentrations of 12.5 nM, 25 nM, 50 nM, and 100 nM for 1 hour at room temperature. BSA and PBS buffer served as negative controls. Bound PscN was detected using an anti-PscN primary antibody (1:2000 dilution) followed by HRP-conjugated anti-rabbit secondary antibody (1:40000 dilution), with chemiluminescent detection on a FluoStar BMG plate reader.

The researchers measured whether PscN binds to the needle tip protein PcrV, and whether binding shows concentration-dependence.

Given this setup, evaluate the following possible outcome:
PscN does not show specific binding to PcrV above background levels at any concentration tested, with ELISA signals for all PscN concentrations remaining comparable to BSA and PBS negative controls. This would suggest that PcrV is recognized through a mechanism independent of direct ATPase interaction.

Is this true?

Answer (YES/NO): NO